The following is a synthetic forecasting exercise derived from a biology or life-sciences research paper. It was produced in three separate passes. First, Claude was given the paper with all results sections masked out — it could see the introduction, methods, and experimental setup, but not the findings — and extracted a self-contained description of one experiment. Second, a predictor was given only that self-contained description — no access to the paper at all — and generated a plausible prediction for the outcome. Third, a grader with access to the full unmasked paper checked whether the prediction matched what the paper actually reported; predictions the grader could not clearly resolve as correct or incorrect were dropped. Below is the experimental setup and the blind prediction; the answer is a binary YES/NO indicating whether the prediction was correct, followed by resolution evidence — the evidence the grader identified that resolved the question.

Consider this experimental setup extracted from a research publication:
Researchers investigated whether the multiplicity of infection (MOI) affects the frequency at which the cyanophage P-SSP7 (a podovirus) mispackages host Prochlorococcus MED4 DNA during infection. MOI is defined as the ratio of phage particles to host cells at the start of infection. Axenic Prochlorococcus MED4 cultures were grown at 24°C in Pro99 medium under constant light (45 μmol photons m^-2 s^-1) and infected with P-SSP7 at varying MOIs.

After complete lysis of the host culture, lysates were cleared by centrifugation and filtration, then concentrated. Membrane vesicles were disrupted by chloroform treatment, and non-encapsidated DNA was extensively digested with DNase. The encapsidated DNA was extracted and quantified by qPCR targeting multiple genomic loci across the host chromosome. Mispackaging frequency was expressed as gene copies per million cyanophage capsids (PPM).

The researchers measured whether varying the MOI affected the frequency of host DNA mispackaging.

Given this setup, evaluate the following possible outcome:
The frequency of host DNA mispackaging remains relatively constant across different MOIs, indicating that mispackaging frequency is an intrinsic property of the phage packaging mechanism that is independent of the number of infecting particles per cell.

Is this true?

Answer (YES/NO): YES